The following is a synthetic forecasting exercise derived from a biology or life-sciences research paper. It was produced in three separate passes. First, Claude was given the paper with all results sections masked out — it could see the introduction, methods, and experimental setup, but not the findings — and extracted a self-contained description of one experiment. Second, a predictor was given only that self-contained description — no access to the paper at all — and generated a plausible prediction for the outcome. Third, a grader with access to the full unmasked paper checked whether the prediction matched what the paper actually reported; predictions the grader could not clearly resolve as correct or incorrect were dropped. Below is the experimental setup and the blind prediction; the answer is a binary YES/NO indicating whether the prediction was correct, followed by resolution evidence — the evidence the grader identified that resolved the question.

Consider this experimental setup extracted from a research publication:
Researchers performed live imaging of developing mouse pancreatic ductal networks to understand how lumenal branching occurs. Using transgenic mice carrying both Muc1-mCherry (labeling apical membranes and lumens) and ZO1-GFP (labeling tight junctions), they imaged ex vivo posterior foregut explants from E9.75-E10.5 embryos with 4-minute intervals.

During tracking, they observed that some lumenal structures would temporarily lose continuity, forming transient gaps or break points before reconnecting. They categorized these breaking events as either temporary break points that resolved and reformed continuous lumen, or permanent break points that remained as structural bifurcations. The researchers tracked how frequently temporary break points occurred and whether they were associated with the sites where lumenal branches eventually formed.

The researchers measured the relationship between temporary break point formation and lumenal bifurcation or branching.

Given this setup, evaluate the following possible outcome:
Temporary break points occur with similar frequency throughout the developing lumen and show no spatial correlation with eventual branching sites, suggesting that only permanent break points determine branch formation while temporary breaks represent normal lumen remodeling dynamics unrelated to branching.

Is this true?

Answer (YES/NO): NO